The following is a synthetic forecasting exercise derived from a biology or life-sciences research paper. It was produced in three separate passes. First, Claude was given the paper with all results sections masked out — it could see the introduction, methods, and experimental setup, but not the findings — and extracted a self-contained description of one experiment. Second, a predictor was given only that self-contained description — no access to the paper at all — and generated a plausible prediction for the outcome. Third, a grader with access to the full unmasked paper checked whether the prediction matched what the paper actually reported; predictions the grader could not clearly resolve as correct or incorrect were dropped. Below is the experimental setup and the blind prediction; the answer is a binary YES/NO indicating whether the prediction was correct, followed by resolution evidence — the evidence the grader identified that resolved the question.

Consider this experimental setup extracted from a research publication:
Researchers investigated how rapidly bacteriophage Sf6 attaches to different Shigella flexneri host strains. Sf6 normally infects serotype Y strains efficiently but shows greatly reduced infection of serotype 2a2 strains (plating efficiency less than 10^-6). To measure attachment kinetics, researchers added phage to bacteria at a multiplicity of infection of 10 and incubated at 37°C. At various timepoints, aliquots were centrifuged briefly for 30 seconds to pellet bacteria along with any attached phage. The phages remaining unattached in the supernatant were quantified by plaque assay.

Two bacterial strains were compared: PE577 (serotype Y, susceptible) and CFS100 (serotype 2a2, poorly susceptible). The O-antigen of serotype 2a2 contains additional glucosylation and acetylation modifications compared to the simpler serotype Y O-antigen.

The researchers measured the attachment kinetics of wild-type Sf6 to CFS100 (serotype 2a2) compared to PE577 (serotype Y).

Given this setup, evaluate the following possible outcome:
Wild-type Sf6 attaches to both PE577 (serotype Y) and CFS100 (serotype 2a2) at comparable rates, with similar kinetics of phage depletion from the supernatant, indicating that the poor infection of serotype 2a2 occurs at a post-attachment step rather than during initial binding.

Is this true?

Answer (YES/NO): YES